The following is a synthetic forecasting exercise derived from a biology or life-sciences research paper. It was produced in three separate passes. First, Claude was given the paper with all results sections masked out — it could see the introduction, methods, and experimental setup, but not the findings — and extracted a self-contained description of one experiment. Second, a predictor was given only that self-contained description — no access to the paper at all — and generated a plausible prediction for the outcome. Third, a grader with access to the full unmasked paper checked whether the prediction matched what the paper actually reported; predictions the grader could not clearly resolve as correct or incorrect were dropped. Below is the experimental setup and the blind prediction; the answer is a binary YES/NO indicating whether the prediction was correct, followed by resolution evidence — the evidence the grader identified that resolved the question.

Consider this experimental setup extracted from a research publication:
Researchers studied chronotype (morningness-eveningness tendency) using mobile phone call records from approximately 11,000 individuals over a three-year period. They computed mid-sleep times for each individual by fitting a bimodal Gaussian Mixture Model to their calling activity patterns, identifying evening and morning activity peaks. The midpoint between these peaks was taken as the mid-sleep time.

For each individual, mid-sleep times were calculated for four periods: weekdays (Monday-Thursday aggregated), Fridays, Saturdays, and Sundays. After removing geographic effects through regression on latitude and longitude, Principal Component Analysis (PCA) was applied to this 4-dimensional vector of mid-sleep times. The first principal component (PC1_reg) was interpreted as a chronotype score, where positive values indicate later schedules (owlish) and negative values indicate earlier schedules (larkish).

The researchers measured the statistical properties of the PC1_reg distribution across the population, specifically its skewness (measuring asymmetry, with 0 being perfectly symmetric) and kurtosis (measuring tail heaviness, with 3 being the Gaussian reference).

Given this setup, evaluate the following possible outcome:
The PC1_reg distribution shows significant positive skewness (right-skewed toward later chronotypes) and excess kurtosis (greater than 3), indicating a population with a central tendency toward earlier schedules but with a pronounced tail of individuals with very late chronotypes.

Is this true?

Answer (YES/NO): NO